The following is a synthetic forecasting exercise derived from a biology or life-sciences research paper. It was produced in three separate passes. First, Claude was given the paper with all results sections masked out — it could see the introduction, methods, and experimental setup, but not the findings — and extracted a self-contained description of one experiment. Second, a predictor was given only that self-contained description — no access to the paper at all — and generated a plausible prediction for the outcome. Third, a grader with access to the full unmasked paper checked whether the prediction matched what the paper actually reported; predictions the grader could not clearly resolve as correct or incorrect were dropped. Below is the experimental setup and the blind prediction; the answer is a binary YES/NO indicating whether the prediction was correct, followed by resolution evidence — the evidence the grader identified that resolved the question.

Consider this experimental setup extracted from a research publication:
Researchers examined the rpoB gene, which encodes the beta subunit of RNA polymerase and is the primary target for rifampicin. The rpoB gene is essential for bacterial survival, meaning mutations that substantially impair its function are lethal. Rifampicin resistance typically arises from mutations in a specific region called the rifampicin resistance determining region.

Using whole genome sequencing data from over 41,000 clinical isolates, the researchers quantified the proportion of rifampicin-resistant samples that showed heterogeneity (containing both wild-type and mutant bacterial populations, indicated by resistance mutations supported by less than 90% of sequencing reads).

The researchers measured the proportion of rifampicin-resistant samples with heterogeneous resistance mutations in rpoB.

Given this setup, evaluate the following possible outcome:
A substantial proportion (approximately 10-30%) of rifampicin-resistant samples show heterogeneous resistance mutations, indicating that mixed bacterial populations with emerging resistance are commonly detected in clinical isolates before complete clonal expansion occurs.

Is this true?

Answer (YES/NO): NO